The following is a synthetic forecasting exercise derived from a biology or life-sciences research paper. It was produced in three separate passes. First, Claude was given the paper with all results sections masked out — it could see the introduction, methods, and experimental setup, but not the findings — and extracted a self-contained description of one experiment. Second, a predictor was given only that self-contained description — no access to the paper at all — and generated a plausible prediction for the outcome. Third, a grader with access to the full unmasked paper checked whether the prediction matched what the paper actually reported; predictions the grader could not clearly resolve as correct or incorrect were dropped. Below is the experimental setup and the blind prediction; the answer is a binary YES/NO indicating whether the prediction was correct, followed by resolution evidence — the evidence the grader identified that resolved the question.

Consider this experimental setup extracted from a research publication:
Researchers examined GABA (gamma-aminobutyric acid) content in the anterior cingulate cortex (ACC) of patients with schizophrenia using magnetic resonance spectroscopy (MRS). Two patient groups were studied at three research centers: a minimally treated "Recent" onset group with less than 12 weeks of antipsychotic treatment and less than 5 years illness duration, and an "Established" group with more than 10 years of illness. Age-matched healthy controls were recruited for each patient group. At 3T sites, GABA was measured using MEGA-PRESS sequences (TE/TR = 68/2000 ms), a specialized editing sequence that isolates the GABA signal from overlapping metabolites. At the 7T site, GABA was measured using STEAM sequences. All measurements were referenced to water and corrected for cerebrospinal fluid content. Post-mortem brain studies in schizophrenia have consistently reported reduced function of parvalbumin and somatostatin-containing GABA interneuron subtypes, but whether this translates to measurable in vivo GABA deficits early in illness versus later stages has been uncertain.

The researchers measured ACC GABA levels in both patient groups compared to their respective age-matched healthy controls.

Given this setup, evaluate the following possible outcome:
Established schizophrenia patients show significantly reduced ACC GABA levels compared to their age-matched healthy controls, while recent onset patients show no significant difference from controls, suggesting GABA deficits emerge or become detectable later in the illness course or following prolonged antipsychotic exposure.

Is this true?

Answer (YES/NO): NO